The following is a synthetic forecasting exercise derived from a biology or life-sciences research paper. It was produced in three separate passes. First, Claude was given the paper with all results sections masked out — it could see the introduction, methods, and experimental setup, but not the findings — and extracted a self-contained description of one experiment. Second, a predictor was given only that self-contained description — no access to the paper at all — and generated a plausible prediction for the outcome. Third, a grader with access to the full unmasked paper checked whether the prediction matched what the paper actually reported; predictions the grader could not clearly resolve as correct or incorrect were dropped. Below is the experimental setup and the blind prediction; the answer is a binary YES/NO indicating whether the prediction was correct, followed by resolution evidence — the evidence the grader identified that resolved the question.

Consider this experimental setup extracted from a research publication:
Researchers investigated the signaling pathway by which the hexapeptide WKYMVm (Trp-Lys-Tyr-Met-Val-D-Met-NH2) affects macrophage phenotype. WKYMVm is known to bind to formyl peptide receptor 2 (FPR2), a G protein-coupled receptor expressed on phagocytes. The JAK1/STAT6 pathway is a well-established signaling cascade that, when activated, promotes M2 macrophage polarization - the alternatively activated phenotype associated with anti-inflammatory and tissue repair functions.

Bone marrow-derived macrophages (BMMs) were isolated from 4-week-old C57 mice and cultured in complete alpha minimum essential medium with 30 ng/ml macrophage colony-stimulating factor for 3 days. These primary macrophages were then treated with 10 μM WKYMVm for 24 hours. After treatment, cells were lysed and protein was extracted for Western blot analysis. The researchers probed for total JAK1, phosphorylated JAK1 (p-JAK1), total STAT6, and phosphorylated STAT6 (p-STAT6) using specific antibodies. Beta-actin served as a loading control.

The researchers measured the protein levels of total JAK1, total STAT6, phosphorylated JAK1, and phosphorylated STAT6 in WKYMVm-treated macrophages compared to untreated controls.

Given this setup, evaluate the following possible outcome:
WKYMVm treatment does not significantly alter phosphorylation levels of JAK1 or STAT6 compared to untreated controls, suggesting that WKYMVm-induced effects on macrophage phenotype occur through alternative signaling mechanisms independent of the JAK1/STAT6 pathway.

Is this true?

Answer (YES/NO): NO